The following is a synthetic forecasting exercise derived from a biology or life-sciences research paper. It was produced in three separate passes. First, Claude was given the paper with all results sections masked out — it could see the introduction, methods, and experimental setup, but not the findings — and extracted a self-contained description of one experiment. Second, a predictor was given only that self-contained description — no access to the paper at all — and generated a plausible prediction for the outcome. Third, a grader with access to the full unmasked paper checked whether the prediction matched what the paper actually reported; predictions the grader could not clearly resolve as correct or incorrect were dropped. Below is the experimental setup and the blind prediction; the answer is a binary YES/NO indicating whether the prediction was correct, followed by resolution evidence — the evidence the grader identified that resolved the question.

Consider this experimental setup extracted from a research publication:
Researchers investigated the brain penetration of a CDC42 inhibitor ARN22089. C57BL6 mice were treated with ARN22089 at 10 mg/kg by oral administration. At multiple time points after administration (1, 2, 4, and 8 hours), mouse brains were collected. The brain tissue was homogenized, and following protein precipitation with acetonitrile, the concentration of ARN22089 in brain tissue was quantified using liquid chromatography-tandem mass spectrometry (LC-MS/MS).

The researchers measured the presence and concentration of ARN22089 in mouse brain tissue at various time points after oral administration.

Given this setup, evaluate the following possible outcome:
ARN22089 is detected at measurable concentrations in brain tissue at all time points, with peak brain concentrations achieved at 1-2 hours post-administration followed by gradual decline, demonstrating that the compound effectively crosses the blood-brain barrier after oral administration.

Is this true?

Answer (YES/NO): NO